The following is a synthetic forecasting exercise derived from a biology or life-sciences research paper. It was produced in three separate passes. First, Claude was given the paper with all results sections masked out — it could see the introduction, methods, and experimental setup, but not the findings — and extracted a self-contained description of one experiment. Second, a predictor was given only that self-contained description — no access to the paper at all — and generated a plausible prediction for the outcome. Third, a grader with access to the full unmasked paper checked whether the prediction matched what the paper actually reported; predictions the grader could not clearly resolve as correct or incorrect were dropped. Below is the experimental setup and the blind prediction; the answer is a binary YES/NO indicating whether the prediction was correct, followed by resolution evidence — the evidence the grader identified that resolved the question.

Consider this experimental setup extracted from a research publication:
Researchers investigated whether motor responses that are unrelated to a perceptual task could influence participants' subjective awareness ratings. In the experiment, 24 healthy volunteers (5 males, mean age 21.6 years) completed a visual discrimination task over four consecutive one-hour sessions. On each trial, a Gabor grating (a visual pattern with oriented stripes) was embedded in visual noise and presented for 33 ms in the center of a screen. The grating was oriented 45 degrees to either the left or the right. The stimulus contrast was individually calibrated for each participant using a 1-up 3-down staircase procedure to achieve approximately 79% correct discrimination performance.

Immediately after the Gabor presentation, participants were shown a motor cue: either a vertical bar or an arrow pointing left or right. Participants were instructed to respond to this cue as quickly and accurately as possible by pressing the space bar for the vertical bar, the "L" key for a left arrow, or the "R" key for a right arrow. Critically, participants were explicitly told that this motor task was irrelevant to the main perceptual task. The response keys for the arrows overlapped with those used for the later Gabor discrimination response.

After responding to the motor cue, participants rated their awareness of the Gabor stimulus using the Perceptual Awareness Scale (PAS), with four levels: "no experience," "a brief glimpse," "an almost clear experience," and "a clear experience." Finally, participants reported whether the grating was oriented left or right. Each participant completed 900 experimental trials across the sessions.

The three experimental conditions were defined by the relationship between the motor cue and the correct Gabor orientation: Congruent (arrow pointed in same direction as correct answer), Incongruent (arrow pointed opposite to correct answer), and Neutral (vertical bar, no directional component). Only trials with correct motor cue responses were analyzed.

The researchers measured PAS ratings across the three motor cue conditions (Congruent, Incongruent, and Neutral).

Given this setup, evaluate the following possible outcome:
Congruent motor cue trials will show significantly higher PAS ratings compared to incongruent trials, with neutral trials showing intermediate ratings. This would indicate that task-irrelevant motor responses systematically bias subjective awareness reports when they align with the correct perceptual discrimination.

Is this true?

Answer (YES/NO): NO